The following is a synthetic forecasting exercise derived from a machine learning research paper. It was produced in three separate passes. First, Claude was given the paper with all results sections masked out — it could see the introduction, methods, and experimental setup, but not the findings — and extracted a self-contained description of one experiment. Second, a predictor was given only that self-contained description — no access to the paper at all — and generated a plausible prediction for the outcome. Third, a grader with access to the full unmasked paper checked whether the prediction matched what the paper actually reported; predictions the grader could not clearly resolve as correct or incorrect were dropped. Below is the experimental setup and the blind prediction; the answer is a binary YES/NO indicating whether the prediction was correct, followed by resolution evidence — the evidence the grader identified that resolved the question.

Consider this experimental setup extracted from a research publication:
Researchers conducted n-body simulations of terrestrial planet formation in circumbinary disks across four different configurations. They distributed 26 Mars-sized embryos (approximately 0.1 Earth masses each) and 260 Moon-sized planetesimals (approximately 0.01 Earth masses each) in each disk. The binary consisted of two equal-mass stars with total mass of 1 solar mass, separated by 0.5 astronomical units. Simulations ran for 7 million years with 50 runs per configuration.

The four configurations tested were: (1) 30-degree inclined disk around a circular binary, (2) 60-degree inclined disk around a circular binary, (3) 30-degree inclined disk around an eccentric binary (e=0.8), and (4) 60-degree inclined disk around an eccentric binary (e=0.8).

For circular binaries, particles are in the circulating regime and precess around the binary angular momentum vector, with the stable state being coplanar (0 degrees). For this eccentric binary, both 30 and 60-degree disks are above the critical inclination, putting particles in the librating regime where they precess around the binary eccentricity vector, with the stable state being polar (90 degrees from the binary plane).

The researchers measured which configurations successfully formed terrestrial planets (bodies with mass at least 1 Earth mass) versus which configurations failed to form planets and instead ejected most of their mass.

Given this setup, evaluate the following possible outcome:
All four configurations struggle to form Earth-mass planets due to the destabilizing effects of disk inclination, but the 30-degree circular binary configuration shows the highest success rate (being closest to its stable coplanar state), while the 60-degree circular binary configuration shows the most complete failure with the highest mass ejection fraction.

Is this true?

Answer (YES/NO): NO